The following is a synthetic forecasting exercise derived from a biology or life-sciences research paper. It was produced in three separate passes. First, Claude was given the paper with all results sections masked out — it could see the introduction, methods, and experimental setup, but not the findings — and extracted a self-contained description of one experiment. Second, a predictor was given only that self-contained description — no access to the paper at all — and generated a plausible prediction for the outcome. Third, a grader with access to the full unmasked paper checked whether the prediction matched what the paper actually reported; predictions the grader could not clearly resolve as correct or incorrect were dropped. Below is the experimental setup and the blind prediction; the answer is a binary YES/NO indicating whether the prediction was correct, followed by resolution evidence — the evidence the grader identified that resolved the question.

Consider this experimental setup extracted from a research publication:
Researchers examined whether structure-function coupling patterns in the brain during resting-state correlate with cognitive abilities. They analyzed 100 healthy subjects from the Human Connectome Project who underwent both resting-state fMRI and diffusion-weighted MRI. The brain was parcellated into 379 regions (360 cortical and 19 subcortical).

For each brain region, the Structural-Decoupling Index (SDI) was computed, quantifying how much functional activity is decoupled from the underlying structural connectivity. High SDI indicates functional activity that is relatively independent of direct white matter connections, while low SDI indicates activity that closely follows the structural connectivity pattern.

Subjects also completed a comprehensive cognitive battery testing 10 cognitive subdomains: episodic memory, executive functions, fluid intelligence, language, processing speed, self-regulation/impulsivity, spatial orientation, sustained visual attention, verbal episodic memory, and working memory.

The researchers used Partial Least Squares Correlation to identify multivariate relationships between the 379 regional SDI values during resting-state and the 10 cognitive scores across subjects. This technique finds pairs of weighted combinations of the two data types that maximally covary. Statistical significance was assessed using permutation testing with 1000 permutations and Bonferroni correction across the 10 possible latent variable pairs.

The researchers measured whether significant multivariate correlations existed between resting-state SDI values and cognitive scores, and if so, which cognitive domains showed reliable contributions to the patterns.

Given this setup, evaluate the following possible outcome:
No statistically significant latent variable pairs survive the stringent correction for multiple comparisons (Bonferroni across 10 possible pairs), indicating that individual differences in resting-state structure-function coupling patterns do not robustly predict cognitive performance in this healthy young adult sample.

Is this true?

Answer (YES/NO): NO